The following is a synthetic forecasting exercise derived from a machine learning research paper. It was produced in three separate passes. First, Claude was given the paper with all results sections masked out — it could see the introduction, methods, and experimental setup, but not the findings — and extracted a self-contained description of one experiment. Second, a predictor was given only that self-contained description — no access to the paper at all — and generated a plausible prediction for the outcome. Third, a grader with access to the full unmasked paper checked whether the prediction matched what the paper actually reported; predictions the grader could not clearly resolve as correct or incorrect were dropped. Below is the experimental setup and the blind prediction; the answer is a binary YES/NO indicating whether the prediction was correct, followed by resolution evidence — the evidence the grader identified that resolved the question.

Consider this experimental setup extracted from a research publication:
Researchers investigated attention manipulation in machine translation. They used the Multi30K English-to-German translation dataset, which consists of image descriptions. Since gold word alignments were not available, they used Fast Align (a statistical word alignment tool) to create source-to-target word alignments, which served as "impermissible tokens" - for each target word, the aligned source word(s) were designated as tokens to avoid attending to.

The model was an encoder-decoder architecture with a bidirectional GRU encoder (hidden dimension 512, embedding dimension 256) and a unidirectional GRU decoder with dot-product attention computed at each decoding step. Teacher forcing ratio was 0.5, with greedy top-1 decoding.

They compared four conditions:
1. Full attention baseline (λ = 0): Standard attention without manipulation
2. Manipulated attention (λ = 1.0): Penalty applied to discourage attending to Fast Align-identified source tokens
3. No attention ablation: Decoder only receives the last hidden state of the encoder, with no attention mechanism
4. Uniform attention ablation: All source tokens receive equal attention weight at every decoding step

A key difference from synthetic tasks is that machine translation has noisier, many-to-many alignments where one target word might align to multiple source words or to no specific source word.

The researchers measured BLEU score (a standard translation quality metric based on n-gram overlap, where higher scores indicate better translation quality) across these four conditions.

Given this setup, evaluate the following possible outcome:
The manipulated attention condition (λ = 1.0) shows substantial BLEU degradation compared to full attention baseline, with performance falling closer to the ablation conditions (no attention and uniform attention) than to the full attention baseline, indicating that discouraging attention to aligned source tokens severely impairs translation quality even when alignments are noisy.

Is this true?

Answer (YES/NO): NO